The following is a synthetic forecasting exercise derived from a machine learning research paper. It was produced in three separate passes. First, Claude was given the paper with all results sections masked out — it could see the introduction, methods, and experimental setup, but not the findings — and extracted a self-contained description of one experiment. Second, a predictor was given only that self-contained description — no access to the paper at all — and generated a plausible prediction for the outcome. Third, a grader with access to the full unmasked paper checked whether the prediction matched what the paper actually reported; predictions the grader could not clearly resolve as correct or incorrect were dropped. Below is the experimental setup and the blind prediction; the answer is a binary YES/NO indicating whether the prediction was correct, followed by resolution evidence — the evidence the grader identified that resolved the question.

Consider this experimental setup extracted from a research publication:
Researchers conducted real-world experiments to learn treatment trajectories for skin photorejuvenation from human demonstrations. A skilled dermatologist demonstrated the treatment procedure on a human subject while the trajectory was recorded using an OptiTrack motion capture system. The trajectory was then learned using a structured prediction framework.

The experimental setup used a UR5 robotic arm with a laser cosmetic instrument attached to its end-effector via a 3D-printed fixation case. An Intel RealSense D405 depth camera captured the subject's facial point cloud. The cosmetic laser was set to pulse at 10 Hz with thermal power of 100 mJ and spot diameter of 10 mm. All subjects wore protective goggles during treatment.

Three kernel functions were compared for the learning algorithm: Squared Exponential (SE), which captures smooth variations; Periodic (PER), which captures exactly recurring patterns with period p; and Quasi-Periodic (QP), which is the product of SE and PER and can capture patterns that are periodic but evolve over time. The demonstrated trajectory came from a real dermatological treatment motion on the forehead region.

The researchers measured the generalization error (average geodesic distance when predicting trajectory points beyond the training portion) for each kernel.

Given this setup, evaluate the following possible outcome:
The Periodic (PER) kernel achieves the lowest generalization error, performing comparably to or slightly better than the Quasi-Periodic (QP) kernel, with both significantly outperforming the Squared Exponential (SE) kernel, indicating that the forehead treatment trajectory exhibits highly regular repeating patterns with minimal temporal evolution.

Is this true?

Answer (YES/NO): NO